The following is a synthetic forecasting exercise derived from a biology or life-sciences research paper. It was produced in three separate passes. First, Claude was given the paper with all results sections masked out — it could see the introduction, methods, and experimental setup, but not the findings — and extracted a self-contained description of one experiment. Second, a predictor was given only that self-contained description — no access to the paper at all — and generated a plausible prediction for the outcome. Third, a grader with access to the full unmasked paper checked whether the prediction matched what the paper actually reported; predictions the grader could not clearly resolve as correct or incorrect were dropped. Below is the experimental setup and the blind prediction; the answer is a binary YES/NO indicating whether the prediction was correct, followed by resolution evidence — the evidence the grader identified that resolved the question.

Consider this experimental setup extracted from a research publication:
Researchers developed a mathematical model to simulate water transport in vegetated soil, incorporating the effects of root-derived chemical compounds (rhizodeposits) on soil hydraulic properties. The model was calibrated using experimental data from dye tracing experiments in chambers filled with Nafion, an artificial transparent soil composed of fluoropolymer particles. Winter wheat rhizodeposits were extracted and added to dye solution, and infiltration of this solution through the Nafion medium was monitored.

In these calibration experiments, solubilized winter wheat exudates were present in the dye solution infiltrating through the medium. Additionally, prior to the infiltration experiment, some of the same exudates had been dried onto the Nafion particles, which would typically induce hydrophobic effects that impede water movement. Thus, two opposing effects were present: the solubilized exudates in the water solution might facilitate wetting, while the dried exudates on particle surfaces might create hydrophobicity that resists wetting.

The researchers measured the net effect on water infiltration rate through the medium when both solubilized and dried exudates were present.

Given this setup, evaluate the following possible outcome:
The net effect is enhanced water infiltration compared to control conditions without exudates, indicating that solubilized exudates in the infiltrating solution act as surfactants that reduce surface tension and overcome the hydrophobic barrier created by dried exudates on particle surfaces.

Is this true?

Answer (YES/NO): YES